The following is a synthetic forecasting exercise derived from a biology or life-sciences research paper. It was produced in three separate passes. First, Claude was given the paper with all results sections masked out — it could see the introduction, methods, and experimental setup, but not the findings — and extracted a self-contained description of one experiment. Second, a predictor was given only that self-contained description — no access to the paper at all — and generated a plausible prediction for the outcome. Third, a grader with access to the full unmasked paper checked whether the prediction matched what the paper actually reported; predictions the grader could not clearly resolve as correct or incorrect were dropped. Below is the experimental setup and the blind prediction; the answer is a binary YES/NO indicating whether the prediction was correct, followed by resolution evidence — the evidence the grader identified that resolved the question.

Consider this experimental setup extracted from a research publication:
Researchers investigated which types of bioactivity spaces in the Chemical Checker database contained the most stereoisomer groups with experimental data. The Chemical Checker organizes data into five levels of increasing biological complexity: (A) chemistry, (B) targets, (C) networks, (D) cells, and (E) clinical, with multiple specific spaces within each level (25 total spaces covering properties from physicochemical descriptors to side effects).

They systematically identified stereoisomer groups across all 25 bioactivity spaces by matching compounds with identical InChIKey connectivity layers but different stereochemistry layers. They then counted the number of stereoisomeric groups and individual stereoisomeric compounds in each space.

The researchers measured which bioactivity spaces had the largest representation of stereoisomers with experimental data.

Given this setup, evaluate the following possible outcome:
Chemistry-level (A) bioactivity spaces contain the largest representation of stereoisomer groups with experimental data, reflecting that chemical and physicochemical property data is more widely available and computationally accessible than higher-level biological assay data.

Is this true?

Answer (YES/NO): NO